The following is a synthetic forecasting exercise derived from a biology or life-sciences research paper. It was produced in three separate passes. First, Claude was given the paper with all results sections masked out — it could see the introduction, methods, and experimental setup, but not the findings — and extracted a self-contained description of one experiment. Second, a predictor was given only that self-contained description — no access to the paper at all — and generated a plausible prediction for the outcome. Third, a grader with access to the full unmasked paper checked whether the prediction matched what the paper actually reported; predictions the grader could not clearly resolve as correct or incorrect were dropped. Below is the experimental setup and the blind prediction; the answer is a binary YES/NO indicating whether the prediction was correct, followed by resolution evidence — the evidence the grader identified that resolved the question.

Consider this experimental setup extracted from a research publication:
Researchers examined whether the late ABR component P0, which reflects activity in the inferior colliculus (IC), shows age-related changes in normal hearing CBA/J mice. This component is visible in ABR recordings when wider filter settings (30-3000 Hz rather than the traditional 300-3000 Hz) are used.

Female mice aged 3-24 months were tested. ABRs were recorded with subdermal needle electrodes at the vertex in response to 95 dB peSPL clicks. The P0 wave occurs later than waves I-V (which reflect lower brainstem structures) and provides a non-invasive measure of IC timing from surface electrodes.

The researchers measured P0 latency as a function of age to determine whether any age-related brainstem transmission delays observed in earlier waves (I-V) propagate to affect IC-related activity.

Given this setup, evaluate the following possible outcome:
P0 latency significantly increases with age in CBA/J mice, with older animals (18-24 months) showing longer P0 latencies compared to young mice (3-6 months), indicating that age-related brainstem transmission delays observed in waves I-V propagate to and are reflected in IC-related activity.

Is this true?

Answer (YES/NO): YES